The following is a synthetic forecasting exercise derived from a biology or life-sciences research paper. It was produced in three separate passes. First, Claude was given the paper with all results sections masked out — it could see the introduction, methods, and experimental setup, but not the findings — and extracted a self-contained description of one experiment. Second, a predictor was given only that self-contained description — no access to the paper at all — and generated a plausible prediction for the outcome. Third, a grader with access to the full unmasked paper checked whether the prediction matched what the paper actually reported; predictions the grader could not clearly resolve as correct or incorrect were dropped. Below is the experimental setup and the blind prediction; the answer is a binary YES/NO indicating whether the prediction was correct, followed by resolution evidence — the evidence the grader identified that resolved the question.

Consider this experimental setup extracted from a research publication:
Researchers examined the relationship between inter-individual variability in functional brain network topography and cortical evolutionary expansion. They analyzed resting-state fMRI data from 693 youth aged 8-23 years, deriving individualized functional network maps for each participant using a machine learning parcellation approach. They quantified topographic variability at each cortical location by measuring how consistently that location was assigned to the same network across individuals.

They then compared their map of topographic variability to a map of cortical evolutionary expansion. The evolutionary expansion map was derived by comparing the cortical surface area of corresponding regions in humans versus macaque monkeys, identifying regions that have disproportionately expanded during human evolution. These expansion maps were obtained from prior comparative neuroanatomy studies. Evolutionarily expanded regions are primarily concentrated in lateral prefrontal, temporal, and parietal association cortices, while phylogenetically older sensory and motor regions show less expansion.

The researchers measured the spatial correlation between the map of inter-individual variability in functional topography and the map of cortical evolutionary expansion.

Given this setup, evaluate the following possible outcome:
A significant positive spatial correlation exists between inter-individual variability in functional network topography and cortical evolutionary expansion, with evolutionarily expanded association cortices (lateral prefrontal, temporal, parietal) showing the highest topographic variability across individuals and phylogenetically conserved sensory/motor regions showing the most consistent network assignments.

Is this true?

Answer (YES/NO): YES